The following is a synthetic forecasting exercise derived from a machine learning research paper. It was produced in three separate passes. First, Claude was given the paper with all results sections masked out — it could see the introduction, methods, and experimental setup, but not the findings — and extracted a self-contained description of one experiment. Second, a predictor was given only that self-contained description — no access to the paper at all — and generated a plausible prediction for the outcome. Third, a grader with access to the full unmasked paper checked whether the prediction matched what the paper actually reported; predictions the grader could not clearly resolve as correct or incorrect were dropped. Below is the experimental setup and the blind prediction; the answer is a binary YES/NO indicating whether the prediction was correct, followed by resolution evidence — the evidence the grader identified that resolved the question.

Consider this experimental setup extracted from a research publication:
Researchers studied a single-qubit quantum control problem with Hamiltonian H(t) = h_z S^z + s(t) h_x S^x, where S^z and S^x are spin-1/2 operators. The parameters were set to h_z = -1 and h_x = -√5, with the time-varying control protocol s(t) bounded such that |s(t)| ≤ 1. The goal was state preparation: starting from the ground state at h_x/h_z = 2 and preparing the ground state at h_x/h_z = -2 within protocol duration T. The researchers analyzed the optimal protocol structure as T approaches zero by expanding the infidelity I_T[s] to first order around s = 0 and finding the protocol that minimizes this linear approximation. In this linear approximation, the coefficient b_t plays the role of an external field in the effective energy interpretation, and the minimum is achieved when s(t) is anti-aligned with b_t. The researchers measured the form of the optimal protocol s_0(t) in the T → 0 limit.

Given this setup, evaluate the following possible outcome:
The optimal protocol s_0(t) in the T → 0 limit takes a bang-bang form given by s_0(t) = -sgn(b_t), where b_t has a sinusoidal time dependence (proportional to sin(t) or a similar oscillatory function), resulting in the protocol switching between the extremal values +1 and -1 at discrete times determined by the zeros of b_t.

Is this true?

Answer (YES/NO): NO